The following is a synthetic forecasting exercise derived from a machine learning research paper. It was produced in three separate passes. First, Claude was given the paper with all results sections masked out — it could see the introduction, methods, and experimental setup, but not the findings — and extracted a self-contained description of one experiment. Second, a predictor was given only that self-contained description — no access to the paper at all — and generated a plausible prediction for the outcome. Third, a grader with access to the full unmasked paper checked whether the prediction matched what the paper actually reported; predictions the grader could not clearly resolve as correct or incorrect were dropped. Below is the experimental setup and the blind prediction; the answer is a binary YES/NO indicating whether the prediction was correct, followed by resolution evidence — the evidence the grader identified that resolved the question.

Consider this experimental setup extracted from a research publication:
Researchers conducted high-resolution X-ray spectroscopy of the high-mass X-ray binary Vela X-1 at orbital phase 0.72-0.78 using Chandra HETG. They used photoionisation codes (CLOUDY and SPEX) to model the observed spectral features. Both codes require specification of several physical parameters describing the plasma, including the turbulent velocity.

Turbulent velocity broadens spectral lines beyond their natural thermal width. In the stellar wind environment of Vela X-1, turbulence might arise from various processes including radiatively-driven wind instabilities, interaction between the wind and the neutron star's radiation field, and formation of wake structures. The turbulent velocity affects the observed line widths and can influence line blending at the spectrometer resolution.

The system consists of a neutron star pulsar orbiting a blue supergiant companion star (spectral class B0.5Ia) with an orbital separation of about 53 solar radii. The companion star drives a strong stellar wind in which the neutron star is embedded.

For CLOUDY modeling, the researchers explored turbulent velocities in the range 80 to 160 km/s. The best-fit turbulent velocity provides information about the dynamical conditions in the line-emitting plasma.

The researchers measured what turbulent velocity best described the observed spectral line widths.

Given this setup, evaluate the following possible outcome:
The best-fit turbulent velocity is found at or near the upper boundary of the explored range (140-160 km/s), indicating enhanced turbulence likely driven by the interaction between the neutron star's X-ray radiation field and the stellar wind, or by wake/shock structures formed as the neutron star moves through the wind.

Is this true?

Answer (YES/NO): YES